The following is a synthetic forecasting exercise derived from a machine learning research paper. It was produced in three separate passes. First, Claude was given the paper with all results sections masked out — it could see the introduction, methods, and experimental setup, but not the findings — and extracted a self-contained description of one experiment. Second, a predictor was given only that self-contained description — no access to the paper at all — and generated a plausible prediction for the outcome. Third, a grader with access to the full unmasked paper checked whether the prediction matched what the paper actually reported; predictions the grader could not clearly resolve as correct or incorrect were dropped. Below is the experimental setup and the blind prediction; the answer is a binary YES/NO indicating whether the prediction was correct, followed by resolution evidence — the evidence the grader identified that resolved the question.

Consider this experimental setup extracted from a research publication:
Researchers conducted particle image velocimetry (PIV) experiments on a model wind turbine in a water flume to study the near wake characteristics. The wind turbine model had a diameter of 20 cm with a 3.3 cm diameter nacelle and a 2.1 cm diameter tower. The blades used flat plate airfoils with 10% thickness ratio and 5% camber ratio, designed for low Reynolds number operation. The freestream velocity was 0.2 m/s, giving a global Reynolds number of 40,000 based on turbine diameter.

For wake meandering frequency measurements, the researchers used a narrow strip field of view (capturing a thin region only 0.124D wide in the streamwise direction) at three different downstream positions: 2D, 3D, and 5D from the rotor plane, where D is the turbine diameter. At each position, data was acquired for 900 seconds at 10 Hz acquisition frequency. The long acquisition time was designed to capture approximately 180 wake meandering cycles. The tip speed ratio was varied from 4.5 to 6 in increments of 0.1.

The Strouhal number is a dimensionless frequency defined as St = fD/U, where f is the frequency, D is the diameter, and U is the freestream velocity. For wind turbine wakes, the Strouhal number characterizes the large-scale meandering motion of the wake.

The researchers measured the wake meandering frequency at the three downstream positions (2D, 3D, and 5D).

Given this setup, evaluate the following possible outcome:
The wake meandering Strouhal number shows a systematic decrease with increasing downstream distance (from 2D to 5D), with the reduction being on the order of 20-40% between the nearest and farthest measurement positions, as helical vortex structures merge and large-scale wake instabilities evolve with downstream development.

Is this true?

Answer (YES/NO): NO